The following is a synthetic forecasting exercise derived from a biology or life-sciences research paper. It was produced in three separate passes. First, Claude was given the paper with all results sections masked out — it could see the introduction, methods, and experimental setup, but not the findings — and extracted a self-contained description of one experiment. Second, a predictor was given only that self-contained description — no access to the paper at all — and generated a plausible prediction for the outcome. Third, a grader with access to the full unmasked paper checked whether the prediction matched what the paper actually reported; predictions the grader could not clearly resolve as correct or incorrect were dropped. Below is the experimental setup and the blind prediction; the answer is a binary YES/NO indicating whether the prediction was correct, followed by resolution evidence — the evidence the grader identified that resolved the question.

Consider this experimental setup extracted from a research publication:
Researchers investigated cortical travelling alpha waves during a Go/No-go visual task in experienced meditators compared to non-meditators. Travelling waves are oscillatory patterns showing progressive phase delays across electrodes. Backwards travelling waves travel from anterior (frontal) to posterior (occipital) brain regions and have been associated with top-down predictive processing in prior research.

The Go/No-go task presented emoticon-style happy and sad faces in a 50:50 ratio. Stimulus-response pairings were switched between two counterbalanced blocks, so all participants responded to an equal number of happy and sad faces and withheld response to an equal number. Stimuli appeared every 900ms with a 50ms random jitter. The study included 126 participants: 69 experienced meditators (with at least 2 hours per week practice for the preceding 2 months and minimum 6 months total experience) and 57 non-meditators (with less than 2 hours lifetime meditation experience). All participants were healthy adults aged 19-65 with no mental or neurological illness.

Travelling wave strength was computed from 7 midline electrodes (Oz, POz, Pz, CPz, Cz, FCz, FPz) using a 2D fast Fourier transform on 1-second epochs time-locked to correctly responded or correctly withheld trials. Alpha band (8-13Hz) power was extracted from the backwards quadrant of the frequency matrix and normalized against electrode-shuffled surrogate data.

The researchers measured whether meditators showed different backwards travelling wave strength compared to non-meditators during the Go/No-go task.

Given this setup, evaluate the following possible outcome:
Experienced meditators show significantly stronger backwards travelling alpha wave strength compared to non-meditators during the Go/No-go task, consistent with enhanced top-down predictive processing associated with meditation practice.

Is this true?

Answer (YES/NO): NO